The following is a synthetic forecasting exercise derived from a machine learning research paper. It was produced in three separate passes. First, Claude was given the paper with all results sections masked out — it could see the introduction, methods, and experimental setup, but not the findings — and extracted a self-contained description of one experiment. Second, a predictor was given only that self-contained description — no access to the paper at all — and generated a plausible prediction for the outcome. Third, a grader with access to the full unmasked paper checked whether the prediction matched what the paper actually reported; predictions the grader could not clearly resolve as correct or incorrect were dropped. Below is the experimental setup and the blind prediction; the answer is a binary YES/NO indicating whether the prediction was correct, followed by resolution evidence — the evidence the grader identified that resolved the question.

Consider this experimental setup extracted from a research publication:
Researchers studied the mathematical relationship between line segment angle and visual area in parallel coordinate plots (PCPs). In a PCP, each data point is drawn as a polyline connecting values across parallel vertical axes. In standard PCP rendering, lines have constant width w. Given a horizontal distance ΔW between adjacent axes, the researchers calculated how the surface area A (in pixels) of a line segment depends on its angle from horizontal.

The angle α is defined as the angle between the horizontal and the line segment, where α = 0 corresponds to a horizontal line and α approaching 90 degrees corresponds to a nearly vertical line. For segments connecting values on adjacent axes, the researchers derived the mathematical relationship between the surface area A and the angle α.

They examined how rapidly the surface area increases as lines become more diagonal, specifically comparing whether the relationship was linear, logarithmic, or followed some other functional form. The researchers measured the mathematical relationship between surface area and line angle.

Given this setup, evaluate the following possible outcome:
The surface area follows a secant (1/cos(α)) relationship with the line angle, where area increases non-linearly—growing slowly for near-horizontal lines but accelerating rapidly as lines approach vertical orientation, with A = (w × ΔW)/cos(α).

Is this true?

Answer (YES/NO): YES